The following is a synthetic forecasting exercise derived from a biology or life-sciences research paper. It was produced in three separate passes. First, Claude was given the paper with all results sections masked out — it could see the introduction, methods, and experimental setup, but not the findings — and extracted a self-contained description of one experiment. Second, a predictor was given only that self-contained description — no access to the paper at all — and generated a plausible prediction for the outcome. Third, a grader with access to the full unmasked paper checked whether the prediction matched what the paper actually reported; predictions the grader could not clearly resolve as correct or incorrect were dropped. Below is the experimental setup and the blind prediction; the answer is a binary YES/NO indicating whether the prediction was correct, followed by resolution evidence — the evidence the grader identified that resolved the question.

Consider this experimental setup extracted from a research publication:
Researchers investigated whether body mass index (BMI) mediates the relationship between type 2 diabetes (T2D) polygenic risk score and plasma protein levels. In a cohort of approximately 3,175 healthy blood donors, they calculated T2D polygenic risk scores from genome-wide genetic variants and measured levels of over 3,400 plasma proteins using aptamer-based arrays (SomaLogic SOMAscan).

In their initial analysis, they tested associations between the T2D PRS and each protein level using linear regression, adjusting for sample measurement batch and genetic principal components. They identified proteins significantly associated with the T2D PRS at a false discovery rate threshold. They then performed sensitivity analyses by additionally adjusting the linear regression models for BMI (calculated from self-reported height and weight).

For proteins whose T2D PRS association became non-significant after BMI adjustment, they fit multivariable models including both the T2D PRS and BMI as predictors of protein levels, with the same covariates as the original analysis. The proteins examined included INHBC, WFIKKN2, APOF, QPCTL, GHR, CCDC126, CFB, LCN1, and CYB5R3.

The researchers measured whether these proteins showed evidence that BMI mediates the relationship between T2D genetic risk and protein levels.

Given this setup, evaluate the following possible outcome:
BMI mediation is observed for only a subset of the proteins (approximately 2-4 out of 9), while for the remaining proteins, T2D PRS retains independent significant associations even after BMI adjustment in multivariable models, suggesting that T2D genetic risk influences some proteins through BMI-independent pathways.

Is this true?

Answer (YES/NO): NO